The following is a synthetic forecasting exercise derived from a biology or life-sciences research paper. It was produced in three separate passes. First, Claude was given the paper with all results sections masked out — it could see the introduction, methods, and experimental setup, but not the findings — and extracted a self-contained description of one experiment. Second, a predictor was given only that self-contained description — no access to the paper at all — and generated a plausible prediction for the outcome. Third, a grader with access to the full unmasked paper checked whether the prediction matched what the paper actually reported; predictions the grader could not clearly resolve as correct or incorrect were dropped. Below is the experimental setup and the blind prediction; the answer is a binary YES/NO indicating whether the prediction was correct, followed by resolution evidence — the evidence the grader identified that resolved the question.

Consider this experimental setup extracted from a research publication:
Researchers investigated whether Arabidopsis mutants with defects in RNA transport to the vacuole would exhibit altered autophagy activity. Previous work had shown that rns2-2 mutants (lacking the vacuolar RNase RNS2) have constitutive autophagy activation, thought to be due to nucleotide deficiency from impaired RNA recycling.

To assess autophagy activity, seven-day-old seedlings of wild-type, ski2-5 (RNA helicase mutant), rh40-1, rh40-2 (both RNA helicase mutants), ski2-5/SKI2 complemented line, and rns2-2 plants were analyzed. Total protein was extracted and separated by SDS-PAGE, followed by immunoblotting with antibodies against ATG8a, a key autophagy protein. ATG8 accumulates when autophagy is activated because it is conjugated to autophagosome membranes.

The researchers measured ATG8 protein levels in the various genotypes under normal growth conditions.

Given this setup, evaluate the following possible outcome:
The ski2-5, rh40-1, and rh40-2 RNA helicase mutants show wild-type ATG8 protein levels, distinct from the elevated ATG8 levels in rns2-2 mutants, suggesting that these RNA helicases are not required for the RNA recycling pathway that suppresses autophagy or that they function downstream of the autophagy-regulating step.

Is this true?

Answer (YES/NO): NO